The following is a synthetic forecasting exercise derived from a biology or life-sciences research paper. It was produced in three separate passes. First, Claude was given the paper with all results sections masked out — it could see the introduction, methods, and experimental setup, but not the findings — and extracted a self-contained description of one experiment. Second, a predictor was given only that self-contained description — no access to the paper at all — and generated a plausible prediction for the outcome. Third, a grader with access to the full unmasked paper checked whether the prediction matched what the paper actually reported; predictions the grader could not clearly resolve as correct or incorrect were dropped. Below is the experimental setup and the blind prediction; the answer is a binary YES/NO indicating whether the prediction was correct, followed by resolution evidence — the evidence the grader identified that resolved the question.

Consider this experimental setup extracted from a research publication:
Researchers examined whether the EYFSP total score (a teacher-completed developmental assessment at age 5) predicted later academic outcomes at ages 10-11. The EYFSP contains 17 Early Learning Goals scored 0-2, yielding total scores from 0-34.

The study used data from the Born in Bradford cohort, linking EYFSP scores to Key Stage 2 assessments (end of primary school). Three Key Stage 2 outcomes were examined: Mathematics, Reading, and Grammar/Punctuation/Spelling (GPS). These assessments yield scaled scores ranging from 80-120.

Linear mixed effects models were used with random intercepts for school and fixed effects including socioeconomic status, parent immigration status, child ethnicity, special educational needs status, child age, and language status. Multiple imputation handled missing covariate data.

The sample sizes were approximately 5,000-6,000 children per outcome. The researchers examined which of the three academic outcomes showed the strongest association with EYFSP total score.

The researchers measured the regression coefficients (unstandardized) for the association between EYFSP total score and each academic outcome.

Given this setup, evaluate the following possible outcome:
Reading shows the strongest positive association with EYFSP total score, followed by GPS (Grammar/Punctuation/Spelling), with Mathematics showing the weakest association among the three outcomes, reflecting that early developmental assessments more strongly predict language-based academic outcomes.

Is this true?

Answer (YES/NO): NO